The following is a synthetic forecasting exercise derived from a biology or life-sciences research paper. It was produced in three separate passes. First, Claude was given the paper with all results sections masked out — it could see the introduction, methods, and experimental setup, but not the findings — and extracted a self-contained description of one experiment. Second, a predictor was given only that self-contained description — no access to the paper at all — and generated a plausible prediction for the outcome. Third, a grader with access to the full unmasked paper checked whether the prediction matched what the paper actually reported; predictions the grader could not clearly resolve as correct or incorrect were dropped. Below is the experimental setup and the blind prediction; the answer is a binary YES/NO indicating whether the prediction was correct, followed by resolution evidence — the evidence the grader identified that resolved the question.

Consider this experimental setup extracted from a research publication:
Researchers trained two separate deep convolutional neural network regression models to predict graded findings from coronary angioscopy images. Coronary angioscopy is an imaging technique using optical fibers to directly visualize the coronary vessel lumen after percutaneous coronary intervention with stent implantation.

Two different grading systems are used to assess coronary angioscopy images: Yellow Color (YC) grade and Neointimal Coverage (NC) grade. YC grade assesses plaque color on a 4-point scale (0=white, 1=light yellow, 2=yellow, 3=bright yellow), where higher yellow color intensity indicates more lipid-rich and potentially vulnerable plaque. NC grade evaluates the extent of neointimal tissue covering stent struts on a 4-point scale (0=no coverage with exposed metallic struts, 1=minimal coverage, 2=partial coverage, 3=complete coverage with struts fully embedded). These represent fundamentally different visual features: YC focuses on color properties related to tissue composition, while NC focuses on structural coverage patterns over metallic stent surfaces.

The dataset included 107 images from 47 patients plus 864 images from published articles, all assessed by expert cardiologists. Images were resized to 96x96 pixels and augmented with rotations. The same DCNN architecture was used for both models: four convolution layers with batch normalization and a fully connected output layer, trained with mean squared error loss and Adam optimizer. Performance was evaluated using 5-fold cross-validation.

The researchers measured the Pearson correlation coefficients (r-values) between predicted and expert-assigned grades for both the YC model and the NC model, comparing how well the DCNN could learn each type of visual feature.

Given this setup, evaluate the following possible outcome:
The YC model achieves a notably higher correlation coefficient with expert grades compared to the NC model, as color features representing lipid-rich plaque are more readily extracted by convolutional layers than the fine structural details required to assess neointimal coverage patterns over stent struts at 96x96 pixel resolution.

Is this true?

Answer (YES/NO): YES